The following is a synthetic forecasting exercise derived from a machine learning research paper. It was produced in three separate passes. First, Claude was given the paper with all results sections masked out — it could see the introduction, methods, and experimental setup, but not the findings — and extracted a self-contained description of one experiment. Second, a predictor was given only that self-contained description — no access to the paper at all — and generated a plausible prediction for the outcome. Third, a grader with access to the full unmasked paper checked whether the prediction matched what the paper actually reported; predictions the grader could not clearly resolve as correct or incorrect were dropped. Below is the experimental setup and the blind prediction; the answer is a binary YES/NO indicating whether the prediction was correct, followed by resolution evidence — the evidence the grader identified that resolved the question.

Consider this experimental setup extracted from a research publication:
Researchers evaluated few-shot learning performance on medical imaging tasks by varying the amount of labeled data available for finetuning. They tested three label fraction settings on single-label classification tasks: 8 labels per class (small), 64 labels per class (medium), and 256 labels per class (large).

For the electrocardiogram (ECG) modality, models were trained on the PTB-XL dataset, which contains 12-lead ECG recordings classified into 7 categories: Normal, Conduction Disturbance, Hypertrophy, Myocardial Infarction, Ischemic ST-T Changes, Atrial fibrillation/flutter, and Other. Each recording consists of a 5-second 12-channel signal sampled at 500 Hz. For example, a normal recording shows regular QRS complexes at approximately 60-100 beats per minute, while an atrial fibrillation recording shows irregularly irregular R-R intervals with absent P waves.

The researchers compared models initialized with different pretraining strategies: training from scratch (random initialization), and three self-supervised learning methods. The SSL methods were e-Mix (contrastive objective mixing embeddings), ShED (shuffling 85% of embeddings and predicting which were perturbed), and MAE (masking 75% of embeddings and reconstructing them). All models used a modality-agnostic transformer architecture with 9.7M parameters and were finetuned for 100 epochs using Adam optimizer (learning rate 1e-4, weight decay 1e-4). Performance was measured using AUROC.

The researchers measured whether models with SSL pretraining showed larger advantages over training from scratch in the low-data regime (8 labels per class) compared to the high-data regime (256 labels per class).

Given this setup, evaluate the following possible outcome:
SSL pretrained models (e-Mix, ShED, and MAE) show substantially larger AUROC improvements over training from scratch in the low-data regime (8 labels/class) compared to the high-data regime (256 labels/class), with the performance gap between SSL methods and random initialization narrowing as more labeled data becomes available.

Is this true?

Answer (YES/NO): NO